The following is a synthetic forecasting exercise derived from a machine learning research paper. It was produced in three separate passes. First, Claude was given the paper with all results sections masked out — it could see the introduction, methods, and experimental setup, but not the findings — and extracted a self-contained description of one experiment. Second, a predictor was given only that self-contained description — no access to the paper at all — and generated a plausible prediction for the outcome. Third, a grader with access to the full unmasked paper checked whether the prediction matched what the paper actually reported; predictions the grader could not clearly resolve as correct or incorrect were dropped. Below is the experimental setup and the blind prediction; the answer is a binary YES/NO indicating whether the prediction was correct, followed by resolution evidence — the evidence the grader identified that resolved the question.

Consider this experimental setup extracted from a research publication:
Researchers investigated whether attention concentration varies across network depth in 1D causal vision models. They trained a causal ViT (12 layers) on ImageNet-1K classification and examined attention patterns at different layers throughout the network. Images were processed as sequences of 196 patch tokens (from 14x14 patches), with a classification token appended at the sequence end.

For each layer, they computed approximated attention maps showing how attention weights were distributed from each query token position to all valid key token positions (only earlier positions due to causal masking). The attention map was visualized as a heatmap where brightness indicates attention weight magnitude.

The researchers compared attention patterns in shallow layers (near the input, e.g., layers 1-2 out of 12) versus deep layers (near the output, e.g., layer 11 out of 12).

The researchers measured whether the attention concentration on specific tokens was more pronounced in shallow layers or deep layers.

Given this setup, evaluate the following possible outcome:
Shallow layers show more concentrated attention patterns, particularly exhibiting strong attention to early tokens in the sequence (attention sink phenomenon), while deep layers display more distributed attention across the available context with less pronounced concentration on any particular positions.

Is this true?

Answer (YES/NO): NO